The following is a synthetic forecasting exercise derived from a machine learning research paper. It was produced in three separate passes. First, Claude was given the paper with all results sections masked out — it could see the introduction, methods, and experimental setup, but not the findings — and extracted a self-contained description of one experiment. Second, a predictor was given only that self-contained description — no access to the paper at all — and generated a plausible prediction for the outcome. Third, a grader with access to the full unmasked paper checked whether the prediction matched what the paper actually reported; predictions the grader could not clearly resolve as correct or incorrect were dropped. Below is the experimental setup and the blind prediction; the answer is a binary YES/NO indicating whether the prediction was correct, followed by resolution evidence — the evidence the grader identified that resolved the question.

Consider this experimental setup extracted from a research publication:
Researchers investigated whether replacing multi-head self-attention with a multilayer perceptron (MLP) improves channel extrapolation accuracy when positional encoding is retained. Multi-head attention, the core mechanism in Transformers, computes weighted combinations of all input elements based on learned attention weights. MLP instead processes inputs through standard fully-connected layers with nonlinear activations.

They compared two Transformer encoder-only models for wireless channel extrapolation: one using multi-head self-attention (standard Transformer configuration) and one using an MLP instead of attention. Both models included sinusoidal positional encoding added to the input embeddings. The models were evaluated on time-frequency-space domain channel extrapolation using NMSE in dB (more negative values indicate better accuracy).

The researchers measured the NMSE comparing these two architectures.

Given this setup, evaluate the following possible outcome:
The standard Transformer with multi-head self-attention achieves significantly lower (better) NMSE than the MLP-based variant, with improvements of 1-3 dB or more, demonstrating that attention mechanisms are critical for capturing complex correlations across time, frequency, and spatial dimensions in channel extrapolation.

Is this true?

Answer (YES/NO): NO